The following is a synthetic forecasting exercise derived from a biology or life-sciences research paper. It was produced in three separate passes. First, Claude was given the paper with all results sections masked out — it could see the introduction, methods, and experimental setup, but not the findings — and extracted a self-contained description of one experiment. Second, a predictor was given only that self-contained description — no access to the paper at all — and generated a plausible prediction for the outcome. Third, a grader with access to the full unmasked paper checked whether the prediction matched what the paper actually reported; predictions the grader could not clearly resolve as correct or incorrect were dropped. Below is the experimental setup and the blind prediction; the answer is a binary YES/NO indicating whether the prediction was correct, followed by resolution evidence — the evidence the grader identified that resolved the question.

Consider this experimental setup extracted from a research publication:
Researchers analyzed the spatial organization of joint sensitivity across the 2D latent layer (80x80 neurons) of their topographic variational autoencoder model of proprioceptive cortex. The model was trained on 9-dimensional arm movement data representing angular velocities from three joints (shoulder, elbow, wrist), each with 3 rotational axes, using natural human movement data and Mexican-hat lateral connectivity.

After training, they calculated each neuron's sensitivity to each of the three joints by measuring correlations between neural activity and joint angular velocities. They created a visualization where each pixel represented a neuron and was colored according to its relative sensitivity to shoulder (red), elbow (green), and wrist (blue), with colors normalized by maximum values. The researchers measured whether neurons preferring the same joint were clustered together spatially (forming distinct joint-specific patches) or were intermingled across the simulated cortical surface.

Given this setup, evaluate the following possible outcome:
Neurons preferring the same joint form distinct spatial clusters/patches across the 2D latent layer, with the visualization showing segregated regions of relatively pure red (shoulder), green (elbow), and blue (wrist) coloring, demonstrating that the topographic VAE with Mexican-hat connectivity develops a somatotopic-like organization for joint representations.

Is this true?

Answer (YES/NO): NO